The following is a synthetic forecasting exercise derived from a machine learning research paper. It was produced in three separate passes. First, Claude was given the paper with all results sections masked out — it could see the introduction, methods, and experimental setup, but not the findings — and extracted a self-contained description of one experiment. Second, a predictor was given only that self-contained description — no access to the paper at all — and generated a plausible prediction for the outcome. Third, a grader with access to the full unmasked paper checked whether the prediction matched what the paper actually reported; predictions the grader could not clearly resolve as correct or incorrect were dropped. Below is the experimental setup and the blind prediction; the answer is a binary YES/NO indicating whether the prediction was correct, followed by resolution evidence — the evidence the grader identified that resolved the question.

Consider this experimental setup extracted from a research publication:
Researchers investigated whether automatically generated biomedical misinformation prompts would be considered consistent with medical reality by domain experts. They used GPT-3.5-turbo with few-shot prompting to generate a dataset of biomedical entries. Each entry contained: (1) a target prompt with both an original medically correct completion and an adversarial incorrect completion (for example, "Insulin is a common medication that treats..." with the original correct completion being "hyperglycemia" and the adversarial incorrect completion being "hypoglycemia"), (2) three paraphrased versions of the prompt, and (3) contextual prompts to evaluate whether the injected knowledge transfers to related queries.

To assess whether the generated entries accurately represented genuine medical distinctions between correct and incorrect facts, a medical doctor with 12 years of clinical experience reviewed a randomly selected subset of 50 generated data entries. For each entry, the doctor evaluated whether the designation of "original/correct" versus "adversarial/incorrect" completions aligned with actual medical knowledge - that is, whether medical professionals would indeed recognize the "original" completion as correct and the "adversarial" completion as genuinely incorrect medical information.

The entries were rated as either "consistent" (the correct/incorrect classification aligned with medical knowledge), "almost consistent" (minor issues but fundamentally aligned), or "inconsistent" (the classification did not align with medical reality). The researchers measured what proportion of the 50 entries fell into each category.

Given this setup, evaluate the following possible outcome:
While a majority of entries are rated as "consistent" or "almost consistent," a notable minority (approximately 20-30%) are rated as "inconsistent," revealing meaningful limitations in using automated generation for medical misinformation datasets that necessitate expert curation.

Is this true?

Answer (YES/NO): NO